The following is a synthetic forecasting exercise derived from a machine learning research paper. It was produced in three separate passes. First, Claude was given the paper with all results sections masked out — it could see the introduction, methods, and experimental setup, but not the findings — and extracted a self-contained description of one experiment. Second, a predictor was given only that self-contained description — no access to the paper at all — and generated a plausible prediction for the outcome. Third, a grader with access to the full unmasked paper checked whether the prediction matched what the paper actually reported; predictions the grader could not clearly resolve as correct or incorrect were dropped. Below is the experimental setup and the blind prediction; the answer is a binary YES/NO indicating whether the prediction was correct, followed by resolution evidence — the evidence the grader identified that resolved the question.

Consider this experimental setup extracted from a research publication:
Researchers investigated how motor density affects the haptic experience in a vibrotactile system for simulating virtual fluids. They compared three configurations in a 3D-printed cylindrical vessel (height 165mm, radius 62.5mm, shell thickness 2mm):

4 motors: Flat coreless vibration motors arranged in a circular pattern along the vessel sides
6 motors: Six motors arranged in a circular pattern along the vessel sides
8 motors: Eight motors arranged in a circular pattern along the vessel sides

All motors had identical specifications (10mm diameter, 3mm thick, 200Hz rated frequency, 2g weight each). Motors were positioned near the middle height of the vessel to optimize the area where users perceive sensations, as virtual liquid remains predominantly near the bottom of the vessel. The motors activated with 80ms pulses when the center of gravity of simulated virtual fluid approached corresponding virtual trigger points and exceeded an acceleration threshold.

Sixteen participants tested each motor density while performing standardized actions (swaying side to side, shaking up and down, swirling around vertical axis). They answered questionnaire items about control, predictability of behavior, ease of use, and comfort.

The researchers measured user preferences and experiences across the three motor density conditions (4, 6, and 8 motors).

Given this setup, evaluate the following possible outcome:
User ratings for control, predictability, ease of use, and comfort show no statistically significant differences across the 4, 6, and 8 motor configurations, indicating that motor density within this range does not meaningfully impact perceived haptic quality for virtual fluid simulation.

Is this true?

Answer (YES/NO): NO